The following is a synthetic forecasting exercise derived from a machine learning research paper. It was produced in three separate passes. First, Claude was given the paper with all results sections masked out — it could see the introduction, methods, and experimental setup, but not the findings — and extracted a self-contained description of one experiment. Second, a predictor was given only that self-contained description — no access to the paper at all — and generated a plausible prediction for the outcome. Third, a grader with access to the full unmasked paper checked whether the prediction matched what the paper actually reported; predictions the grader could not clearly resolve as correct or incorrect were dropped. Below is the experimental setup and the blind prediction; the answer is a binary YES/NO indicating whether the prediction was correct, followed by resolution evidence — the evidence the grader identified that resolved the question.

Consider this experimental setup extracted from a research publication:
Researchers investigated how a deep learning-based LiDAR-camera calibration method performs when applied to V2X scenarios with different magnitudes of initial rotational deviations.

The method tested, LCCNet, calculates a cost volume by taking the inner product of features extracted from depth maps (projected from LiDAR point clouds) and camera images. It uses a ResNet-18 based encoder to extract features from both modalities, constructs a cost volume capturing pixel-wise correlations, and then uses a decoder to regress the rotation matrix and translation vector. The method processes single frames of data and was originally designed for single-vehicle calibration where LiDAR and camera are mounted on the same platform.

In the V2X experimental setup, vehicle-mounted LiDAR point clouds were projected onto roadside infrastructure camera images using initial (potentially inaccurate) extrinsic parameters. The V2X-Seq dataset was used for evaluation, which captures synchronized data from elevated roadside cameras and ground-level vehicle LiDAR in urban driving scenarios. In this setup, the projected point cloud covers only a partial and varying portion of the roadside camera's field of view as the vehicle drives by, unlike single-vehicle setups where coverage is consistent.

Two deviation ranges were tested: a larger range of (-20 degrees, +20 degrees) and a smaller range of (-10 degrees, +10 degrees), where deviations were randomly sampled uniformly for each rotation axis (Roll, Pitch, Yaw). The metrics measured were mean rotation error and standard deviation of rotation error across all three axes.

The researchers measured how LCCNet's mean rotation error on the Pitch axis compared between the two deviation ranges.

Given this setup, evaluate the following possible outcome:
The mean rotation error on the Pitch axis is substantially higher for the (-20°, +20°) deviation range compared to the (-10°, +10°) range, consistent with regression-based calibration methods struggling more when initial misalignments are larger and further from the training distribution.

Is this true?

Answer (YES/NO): YES